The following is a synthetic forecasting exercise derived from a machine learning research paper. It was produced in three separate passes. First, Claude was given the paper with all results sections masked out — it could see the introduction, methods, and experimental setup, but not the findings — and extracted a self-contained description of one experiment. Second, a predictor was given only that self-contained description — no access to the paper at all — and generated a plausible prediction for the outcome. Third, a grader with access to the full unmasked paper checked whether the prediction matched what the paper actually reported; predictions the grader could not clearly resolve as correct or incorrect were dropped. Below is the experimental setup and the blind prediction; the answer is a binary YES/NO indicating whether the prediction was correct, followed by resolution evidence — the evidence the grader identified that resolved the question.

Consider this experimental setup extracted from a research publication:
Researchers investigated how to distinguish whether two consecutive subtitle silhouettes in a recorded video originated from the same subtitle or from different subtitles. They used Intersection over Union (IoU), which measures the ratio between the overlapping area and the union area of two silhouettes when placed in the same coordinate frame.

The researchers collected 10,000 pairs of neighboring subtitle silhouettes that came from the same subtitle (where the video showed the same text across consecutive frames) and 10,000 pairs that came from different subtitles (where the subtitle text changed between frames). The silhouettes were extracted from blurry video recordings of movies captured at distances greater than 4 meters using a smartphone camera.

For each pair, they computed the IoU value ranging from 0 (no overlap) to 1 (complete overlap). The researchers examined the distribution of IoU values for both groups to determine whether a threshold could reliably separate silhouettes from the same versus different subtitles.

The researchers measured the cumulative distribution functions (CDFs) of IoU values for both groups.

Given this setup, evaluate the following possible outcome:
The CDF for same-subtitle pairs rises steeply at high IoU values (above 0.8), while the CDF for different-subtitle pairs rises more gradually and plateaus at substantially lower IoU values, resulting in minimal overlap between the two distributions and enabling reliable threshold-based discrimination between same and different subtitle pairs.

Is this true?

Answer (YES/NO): YES